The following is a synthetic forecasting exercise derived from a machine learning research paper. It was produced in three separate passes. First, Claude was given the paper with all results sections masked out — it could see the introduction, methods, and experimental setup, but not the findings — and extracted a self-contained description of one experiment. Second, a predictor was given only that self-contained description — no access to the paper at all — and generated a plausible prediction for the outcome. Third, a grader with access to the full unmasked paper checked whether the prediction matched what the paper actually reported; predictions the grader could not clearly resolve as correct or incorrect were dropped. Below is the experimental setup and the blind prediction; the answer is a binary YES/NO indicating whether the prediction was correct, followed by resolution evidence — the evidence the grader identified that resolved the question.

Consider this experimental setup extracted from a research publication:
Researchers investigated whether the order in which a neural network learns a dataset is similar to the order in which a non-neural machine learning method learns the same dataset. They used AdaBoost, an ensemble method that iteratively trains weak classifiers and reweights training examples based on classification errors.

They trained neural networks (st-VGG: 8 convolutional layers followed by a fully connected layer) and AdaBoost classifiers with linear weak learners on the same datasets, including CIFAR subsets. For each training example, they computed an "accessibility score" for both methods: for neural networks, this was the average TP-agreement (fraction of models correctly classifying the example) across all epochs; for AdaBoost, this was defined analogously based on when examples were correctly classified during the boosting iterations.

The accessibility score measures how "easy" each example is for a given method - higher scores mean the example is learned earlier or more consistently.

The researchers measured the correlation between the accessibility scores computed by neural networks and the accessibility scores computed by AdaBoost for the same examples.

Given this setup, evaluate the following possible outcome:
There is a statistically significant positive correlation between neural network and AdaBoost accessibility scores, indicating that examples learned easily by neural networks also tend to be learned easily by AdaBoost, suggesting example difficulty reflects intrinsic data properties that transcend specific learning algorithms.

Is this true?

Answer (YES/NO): NO